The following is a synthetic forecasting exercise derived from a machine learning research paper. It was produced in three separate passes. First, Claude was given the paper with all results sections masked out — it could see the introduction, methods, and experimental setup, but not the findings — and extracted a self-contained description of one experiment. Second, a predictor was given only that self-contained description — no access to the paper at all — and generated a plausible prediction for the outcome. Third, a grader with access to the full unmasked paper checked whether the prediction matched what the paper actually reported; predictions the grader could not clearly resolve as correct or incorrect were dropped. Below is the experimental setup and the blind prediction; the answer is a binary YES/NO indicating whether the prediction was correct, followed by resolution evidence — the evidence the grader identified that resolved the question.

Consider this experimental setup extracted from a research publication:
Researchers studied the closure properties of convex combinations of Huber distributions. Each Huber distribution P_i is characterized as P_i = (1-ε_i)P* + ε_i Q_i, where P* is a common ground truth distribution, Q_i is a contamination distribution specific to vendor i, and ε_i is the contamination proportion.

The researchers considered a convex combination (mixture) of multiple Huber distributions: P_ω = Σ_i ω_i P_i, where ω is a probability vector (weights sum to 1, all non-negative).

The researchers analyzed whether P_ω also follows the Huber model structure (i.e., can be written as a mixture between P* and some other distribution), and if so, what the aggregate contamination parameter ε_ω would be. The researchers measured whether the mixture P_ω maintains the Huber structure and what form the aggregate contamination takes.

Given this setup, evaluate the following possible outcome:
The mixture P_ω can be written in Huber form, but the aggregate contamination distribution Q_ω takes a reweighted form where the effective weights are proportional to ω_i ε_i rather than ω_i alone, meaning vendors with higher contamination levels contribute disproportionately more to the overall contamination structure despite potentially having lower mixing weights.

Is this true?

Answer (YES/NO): YES